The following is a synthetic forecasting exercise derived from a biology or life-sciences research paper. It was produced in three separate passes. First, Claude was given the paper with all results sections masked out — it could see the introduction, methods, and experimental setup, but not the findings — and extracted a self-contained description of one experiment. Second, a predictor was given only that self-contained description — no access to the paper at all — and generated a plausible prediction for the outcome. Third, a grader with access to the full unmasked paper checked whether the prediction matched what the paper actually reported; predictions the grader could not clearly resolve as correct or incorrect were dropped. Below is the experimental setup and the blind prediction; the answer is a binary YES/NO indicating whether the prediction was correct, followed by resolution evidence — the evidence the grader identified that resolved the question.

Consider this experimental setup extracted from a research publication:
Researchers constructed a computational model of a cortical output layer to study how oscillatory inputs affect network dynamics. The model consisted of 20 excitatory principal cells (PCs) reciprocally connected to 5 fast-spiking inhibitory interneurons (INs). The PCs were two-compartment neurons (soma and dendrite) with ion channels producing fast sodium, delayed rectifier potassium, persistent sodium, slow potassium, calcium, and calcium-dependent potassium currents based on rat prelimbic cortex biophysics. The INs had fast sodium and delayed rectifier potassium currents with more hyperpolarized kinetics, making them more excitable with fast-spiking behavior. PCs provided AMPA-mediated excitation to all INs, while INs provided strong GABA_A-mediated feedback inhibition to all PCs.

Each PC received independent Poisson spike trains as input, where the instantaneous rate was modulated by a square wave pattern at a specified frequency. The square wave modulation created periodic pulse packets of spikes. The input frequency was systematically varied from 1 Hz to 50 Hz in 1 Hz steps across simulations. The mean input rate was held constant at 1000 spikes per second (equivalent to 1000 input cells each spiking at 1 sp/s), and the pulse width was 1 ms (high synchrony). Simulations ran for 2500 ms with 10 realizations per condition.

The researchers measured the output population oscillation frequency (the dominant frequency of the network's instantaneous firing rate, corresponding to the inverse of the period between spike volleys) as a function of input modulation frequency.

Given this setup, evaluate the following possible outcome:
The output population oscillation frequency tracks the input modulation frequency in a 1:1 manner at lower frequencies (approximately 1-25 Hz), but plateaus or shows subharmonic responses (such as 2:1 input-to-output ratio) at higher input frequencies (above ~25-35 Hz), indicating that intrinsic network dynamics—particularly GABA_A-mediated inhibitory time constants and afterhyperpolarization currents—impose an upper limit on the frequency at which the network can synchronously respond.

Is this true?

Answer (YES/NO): NO